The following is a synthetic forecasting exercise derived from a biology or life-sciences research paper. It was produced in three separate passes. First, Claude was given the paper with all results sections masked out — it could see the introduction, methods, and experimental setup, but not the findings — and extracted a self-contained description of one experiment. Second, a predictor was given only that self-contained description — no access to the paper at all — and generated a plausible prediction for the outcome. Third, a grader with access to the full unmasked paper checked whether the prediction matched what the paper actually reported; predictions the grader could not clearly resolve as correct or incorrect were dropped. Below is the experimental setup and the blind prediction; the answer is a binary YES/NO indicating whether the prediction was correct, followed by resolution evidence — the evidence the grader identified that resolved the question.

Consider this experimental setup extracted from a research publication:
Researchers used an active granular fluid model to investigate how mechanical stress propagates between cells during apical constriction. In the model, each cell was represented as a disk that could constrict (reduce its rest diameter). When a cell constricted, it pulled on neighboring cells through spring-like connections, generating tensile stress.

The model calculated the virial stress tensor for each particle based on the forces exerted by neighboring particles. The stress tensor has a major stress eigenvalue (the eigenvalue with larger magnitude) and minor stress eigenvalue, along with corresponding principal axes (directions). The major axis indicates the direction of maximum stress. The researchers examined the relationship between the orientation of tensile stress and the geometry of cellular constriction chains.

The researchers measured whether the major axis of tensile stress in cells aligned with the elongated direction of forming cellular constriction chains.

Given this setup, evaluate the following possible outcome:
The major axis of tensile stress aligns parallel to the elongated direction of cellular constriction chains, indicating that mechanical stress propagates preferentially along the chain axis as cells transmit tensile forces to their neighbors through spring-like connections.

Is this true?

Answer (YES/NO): YES